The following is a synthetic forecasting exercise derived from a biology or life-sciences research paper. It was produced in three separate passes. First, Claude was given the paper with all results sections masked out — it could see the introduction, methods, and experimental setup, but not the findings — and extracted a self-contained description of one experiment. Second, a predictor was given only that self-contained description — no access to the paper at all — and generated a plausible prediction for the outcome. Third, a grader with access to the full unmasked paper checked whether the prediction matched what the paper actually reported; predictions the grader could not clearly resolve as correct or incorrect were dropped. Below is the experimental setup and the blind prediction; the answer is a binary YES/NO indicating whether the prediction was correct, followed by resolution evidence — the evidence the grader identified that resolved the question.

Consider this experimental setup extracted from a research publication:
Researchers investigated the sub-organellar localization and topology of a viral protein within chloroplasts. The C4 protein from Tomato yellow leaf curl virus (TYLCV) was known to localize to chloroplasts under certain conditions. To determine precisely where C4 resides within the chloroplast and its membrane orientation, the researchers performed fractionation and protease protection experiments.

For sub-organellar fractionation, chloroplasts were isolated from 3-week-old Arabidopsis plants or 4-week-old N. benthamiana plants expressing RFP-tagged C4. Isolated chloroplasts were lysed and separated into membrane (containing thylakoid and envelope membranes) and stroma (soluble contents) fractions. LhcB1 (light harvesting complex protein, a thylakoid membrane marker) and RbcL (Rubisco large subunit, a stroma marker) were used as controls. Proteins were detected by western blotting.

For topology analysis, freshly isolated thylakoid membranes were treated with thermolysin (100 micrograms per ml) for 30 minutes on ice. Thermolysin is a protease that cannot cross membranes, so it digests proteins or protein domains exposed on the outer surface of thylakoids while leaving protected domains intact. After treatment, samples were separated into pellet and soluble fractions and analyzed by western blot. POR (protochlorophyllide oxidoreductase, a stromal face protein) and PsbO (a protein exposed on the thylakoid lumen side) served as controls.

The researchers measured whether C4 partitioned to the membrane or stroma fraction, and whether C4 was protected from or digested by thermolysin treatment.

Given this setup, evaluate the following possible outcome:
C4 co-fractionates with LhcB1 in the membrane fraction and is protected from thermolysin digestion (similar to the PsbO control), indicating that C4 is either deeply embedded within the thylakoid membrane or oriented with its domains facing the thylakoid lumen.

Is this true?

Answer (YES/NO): NO